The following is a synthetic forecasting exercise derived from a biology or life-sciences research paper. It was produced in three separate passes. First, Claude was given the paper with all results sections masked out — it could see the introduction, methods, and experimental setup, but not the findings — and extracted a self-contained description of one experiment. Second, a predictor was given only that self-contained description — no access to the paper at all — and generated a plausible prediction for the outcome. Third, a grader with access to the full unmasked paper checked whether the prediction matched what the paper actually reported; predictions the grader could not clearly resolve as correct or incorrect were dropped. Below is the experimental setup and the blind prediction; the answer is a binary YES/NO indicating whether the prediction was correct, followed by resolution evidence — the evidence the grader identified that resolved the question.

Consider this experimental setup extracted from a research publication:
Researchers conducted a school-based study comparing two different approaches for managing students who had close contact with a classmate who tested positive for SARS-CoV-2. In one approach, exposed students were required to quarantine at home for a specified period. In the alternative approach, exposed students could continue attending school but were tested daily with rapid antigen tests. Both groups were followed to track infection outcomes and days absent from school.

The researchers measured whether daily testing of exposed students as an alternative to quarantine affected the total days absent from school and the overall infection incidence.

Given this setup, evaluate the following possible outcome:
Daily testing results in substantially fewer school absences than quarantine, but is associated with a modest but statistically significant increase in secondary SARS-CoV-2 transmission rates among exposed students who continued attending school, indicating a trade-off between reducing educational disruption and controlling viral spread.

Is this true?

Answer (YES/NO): NO